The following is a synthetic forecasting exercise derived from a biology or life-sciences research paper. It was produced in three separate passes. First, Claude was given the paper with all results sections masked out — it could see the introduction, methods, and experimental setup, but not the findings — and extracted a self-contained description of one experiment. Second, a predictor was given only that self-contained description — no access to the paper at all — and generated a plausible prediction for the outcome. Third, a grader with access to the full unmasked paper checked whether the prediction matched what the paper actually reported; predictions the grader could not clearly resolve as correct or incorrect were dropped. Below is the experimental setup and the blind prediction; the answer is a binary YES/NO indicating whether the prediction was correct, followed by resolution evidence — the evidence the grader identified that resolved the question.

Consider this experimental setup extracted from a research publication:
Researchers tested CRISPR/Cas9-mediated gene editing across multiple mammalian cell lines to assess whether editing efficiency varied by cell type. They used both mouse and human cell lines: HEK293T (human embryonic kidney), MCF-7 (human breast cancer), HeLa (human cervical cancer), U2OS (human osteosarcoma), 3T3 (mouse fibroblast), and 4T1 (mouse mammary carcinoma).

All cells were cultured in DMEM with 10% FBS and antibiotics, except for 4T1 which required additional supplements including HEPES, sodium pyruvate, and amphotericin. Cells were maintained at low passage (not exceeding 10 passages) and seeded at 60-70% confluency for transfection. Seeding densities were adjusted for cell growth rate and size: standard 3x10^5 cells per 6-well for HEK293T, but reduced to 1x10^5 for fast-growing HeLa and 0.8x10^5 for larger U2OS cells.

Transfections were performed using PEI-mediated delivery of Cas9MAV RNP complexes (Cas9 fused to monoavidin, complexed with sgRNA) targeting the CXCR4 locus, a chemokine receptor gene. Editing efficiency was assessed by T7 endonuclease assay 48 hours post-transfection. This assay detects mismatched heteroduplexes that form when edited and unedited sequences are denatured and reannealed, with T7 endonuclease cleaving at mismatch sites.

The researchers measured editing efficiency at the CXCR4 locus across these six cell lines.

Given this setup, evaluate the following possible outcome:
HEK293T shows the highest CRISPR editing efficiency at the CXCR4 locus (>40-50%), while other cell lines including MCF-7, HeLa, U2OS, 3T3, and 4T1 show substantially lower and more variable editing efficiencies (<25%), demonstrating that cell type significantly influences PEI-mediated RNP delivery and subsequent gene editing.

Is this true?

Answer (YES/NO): NO